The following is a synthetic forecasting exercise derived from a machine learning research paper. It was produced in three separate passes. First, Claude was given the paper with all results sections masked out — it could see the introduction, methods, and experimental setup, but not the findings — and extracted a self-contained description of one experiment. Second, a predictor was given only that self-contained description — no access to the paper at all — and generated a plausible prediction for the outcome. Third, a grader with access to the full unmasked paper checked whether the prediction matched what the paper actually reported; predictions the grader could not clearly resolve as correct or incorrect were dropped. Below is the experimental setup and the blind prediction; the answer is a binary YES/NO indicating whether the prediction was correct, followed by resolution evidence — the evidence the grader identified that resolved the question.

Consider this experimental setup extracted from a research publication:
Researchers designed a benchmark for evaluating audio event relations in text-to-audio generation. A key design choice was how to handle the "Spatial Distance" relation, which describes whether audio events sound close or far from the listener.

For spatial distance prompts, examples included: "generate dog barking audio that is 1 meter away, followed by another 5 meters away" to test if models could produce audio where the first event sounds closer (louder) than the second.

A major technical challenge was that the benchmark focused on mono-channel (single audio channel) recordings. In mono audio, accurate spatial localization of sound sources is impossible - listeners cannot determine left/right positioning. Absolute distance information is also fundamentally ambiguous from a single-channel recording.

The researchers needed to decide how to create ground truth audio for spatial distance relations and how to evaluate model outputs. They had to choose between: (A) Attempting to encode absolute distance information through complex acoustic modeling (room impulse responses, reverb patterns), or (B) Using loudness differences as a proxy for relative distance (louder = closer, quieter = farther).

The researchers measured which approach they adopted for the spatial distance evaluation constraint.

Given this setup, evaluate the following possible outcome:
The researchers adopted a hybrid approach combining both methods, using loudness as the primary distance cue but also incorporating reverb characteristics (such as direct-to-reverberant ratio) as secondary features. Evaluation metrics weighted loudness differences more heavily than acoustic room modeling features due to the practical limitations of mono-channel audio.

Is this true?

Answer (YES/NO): NO